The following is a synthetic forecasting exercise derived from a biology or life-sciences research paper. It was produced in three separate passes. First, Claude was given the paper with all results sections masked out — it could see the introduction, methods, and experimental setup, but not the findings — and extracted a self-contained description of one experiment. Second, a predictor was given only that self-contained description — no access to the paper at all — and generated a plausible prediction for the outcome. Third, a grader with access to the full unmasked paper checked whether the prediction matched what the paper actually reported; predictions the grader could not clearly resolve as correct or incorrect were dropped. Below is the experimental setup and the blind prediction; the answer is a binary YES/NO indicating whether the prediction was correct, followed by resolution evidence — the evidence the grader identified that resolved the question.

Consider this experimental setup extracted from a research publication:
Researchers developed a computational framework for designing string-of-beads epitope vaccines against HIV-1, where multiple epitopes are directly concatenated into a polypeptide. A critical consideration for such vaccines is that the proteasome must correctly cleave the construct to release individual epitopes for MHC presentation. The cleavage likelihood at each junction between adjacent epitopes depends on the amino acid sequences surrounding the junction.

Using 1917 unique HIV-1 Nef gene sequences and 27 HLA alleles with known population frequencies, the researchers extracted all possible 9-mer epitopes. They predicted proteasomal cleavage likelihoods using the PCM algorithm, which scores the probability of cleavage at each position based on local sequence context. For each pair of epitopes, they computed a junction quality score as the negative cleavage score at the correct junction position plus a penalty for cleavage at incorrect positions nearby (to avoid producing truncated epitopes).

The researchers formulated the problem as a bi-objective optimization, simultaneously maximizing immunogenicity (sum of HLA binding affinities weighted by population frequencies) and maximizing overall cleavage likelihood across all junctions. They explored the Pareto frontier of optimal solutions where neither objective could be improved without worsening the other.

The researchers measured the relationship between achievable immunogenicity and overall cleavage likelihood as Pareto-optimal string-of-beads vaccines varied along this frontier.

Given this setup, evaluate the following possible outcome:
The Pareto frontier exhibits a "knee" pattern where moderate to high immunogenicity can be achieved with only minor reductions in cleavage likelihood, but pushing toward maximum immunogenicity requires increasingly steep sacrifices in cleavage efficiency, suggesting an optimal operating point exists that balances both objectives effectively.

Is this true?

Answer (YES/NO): YES